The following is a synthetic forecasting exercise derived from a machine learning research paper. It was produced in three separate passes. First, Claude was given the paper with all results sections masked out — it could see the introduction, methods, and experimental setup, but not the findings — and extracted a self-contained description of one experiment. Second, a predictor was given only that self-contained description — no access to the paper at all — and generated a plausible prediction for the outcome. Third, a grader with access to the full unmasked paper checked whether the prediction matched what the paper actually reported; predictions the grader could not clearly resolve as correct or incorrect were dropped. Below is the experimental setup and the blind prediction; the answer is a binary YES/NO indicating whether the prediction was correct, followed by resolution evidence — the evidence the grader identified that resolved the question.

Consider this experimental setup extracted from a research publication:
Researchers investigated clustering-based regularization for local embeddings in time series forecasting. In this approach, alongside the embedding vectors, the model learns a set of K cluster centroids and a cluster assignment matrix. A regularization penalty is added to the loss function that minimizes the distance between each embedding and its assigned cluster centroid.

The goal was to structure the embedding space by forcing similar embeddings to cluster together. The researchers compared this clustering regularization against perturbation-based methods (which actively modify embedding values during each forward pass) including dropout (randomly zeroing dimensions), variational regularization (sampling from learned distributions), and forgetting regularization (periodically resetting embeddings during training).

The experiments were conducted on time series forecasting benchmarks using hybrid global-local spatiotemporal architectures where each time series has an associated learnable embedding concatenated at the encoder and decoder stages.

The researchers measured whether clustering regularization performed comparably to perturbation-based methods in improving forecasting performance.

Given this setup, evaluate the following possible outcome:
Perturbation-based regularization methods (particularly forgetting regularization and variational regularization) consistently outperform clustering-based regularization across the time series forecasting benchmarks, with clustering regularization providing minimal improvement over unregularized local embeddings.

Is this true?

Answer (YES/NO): NO